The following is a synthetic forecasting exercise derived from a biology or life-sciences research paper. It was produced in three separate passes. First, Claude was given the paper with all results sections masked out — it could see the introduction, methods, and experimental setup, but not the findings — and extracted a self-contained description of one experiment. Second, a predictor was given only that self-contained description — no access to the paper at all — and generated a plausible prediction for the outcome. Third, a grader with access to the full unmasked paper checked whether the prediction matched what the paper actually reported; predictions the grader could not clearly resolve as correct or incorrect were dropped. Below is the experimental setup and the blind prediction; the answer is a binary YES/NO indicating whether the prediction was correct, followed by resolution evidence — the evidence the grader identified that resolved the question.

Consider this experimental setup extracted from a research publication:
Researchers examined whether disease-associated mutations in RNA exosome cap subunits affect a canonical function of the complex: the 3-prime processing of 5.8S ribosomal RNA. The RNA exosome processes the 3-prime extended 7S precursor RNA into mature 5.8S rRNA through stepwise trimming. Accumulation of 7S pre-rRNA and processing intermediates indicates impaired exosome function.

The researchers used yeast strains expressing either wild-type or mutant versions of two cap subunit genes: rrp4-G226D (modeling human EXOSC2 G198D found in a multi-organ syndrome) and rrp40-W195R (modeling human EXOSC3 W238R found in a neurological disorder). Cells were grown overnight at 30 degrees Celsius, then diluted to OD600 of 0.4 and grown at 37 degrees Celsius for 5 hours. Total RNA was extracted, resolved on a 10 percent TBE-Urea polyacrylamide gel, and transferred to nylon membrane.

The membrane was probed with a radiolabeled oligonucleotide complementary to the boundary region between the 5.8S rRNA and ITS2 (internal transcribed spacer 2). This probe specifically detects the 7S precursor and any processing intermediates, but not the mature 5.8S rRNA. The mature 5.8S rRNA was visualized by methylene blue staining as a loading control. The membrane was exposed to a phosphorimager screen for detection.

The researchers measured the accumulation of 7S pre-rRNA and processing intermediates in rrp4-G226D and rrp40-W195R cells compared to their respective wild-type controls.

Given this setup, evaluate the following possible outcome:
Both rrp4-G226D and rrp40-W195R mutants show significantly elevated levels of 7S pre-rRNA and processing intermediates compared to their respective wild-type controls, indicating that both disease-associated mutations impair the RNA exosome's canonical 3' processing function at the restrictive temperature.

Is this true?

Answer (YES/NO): YES